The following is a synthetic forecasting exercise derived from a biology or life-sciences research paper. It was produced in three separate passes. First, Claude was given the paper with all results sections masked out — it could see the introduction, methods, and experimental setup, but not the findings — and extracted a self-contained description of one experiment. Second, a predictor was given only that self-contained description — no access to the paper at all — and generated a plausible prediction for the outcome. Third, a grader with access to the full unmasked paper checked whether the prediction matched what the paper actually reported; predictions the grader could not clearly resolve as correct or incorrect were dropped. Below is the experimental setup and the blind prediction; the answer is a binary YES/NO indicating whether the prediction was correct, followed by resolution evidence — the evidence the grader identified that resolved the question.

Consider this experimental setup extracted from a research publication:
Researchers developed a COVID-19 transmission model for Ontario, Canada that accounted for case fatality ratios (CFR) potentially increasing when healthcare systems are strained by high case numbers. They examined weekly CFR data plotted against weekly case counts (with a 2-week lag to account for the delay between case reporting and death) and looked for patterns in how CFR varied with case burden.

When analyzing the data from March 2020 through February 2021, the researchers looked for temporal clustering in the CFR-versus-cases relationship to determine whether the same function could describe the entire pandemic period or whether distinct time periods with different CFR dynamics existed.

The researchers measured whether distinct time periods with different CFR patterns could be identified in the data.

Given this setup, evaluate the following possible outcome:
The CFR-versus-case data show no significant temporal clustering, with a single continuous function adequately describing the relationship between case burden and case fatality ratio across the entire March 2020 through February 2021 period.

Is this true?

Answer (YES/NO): NO